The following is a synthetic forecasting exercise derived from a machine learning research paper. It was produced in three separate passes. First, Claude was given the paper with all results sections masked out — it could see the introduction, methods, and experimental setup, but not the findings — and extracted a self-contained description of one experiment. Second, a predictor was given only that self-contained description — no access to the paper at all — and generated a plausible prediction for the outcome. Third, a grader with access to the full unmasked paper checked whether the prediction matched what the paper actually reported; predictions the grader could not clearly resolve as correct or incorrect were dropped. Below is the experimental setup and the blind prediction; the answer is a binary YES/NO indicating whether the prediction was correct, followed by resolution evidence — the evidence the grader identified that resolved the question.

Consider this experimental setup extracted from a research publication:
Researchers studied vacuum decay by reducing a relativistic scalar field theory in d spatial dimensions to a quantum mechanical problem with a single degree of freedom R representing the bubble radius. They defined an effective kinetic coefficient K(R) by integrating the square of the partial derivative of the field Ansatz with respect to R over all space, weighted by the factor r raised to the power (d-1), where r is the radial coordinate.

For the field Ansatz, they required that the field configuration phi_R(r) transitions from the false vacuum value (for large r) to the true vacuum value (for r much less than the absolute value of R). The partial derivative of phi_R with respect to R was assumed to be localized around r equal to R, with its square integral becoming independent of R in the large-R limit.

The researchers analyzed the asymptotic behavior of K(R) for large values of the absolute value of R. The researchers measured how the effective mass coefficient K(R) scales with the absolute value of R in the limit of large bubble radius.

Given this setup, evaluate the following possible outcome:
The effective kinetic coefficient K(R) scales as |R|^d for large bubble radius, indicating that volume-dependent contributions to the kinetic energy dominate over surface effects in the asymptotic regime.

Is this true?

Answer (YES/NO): NO